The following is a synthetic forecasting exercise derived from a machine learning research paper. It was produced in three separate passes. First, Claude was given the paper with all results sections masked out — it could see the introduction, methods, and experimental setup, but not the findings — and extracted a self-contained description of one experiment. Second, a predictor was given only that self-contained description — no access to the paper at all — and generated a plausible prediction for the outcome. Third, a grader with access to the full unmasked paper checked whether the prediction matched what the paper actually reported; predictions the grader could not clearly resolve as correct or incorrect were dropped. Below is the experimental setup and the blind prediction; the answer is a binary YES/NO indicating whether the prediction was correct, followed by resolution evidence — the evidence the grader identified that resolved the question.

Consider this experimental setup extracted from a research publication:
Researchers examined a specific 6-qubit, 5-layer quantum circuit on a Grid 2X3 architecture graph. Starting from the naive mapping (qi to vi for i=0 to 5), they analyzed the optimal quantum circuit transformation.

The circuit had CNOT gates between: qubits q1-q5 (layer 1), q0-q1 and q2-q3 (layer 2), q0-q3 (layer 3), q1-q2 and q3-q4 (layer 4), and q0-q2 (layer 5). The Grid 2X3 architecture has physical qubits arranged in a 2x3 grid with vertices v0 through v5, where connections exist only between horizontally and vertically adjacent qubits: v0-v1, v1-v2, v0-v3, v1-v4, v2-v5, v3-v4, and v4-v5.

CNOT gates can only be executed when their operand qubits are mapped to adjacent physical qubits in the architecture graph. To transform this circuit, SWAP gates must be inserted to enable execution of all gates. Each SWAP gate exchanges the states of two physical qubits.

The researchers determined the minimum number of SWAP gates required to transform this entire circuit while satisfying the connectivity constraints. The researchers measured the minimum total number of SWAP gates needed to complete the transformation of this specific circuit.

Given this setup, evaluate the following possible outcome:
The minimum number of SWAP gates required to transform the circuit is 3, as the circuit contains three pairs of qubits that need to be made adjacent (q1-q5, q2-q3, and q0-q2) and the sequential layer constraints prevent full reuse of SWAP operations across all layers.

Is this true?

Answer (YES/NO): NO